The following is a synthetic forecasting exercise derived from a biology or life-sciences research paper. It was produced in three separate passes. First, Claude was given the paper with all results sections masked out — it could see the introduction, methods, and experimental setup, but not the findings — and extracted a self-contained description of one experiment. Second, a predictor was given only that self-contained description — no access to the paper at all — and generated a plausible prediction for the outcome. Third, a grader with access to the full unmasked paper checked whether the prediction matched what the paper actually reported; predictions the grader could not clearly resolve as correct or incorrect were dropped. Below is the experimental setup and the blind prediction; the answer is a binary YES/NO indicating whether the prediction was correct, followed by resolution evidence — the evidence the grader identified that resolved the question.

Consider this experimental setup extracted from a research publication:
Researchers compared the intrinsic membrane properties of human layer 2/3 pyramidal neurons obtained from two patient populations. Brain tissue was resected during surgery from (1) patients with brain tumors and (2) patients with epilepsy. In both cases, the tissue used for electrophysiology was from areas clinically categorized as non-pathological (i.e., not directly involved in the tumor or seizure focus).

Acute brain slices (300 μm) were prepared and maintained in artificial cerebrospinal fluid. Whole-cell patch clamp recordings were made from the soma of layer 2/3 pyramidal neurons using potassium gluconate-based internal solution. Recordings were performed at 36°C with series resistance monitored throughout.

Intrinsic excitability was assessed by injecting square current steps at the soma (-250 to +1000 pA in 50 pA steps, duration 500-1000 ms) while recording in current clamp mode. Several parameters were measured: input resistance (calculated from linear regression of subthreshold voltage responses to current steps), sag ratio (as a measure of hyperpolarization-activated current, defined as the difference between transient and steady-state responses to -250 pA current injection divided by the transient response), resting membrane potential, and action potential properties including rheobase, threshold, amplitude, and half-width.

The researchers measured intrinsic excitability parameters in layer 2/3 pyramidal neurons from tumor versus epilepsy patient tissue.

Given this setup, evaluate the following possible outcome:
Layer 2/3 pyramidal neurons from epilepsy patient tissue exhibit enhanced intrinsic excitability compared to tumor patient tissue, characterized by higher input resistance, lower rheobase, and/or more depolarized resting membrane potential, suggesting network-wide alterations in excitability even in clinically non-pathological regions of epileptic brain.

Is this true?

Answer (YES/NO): NO